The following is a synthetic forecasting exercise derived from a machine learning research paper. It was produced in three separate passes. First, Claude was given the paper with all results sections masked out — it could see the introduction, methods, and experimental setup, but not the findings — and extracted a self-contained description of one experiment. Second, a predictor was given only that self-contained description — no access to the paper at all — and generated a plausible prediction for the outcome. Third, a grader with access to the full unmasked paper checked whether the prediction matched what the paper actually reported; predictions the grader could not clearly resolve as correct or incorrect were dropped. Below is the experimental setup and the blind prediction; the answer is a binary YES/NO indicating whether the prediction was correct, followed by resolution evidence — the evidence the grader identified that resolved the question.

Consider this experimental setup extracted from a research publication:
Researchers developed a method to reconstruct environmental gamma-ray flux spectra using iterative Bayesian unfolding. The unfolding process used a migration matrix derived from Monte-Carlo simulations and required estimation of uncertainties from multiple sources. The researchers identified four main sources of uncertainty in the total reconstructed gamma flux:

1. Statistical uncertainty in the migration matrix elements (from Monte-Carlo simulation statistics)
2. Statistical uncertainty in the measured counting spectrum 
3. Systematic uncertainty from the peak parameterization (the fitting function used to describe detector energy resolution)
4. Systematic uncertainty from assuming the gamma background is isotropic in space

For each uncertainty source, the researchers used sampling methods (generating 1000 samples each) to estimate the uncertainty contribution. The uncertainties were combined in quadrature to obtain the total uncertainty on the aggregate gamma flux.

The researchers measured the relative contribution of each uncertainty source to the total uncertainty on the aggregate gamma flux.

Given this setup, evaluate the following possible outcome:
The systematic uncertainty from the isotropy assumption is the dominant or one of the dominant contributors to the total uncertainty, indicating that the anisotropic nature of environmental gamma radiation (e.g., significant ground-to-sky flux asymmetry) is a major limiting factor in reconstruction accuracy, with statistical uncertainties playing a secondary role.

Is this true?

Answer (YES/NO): YES